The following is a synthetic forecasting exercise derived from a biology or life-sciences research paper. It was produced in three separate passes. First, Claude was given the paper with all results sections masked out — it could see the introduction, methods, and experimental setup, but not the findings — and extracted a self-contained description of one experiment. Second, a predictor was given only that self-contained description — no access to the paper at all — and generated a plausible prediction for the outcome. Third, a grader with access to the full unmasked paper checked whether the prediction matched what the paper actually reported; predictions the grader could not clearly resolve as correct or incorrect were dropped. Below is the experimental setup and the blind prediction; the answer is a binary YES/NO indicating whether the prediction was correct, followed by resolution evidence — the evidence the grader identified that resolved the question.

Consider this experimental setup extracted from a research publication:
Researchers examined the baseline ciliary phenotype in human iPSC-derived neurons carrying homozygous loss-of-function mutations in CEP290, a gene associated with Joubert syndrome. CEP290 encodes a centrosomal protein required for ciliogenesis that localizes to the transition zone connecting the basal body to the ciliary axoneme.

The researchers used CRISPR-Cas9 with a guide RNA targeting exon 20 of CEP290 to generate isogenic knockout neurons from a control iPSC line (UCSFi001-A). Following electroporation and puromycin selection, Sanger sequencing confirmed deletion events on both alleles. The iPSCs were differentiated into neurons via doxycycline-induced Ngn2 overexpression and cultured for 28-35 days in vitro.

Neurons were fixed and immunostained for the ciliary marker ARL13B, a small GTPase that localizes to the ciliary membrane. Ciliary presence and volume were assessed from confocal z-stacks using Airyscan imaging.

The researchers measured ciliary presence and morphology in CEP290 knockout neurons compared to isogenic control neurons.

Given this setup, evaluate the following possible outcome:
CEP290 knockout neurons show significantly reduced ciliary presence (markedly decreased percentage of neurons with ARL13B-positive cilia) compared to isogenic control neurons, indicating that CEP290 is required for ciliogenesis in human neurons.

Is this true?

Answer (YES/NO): YES